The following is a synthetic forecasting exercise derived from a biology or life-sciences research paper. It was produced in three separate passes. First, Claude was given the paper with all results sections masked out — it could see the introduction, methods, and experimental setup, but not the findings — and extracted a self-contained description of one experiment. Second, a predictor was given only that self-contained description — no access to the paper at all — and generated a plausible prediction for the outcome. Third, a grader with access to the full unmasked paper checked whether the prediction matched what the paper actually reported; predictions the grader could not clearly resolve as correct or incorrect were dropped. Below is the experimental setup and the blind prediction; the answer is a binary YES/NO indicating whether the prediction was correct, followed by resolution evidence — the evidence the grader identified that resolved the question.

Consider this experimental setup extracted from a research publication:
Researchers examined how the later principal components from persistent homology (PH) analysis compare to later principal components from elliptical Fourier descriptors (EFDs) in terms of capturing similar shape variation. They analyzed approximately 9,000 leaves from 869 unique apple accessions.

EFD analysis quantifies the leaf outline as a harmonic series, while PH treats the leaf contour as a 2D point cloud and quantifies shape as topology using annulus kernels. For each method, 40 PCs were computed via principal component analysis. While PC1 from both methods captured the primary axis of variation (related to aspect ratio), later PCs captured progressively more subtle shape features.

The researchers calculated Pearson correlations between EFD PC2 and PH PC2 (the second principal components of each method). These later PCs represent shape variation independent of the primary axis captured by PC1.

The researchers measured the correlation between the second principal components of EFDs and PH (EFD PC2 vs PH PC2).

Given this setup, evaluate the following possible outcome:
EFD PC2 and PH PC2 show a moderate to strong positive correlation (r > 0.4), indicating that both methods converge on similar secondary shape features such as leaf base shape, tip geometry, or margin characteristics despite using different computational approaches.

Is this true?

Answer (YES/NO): NO